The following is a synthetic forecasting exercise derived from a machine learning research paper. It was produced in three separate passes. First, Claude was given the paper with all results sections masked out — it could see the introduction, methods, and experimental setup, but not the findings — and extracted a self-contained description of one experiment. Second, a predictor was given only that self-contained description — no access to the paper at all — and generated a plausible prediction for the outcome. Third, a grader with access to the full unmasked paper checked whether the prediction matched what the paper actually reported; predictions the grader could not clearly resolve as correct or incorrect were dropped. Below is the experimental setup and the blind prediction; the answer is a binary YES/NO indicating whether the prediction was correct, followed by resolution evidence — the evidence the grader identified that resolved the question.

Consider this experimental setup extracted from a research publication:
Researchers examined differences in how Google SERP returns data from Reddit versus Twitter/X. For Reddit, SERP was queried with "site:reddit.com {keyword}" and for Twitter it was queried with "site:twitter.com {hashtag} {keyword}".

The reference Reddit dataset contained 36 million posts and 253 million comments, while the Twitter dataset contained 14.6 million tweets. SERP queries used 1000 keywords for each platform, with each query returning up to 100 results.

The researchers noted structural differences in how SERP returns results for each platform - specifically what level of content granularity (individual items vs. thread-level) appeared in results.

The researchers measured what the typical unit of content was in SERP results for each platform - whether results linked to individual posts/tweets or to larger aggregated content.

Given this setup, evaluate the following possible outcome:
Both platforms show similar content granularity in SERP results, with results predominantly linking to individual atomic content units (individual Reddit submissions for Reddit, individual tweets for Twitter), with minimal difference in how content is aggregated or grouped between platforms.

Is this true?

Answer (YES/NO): NO